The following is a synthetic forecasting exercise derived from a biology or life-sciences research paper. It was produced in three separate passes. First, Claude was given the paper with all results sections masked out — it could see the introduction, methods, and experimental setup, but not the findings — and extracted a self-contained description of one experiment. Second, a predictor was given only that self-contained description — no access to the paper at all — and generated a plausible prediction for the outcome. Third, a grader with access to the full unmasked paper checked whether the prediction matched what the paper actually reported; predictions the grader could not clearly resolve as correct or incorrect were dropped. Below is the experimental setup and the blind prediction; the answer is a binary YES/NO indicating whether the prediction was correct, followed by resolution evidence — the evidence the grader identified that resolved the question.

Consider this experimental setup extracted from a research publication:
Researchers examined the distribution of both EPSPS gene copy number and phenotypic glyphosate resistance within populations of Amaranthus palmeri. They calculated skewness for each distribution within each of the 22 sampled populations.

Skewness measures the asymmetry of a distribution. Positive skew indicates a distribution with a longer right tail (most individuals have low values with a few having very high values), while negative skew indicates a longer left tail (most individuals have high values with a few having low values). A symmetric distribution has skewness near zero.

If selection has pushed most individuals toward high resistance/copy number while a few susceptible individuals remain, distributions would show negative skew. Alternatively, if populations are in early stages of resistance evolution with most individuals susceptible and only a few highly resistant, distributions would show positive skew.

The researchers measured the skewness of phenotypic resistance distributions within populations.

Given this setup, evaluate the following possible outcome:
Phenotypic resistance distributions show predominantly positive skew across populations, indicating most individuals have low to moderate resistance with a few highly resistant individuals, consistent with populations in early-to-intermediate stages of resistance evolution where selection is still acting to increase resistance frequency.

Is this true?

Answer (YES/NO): NO